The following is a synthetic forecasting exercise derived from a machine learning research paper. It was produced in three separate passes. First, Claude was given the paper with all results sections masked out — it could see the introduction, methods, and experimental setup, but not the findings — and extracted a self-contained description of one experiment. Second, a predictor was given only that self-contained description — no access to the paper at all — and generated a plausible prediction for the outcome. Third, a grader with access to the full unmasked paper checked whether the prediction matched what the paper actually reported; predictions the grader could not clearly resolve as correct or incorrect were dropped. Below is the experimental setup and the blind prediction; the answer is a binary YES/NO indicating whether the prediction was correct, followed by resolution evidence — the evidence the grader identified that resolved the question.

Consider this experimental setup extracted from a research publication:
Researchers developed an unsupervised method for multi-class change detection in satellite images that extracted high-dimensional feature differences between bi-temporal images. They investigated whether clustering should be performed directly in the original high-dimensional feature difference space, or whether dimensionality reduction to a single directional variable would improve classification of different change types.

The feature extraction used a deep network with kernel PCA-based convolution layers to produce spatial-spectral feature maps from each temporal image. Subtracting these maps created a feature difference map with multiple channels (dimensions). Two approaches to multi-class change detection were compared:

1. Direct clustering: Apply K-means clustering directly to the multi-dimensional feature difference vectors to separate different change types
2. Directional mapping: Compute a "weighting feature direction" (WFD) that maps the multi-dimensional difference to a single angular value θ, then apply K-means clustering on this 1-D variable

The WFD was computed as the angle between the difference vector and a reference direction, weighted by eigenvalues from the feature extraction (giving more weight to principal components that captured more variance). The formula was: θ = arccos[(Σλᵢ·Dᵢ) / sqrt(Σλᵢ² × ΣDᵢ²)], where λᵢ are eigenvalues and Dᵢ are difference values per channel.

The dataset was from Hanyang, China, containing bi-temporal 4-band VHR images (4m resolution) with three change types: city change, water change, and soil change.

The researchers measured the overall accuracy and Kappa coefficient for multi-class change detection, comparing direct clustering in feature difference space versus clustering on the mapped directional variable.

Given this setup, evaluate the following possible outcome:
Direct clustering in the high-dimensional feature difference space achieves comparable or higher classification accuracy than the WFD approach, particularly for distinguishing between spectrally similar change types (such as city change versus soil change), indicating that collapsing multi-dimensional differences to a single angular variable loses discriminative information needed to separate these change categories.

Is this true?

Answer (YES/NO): NO